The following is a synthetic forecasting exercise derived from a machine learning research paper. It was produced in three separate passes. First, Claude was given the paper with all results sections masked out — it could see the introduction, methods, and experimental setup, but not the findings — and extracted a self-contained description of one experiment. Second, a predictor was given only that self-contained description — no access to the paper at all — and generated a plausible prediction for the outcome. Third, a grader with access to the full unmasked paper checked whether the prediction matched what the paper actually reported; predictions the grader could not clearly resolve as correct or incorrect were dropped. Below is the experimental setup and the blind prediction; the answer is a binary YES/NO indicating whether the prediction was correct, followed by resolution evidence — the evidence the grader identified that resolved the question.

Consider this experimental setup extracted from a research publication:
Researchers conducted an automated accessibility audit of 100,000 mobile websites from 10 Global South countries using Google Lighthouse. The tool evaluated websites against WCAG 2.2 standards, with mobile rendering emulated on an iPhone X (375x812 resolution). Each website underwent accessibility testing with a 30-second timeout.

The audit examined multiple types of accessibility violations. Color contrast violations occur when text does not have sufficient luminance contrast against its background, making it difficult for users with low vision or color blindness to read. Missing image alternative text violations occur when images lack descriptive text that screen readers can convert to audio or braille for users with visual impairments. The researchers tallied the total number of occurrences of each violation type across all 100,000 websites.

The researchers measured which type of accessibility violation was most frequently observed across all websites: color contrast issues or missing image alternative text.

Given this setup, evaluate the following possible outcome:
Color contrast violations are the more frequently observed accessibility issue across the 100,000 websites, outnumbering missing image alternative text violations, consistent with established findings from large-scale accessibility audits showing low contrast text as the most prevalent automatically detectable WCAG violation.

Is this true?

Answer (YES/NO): YES